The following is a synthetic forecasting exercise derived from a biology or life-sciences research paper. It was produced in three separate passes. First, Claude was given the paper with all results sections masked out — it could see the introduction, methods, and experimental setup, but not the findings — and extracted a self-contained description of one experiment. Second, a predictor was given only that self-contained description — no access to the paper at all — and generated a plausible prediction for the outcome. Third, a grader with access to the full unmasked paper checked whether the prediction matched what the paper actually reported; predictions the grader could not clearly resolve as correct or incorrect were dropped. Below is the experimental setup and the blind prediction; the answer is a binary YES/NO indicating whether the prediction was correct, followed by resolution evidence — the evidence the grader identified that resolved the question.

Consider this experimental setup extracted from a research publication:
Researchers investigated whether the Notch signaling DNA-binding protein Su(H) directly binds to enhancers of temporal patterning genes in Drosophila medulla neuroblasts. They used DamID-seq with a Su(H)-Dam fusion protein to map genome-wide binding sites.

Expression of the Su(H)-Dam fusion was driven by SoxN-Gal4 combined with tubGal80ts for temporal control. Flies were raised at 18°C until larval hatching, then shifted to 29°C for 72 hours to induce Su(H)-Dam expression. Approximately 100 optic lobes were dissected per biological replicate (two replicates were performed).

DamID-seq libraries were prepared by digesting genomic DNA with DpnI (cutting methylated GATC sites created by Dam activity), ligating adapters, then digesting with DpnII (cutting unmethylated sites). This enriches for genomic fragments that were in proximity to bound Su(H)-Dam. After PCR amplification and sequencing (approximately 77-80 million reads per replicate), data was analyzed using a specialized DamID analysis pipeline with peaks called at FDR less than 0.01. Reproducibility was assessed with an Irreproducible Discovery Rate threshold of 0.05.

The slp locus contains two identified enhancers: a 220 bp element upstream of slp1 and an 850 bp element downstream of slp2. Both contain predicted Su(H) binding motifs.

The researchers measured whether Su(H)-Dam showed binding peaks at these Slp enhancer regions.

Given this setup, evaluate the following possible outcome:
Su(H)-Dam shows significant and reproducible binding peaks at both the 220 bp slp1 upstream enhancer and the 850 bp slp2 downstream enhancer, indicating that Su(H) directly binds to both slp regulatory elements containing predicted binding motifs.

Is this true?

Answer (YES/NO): YES